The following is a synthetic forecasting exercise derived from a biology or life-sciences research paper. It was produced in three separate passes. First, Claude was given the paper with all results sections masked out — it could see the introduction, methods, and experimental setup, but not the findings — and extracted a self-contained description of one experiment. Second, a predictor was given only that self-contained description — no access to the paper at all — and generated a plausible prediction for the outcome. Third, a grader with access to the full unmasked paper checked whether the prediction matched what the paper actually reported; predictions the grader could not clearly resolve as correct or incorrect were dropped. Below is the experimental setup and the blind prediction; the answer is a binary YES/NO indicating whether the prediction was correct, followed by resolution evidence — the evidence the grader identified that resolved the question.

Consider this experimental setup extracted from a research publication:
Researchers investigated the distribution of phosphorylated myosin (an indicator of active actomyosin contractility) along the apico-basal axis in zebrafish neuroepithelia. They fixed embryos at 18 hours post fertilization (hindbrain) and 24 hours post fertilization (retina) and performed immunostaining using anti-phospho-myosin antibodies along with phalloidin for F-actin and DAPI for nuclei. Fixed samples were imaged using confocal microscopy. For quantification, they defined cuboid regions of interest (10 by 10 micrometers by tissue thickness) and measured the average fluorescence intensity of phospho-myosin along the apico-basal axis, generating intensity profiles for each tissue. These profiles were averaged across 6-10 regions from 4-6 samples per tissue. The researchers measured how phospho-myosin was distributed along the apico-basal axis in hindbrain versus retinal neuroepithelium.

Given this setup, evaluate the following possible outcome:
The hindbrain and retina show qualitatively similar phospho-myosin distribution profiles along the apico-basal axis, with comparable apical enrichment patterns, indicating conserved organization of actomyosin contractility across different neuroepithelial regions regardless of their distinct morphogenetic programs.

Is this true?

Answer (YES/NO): NO